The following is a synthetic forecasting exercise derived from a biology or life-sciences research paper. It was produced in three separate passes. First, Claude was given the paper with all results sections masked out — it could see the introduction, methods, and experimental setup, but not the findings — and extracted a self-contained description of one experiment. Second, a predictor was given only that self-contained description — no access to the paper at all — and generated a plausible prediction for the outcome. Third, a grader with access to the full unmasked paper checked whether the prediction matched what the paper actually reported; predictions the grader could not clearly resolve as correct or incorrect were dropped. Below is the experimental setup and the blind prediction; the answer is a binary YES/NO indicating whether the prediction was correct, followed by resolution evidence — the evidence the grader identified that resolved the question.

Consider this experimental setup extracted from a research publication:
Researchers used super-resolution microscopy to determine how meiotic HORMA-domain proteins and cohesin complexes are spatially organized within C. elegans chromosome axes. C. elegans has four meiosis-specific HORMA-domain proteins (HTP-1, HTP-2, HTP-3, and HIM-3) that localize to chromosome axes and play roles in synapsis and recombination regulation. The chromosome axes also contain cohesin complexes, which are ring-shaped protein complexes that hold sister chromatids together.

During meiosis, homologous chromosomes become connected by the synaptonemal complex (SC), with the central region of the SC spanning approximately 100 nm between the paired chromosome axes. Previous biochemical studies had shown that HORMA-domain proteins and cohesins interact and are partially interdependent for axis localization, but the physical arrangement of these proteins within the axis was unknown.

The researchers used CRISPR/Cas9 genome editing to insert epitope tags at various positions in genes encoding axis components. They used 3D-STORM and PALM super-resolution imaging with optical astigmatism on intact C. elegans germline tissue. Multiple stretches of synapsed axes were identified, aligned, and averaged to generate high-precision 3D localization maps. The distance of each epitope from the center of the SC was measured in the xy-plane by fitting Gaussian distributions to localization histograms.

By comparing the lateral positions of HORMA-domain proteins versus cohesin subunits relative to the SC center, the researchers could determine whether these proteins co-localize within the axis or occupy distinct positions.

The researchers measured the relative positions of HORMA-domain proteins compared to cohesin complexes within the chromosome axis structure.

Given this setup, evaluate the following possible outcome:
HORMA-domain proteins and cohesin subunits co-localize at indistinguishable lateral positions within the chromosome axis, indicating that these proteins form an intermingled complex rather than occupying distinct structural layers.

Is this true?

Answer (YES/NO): NO